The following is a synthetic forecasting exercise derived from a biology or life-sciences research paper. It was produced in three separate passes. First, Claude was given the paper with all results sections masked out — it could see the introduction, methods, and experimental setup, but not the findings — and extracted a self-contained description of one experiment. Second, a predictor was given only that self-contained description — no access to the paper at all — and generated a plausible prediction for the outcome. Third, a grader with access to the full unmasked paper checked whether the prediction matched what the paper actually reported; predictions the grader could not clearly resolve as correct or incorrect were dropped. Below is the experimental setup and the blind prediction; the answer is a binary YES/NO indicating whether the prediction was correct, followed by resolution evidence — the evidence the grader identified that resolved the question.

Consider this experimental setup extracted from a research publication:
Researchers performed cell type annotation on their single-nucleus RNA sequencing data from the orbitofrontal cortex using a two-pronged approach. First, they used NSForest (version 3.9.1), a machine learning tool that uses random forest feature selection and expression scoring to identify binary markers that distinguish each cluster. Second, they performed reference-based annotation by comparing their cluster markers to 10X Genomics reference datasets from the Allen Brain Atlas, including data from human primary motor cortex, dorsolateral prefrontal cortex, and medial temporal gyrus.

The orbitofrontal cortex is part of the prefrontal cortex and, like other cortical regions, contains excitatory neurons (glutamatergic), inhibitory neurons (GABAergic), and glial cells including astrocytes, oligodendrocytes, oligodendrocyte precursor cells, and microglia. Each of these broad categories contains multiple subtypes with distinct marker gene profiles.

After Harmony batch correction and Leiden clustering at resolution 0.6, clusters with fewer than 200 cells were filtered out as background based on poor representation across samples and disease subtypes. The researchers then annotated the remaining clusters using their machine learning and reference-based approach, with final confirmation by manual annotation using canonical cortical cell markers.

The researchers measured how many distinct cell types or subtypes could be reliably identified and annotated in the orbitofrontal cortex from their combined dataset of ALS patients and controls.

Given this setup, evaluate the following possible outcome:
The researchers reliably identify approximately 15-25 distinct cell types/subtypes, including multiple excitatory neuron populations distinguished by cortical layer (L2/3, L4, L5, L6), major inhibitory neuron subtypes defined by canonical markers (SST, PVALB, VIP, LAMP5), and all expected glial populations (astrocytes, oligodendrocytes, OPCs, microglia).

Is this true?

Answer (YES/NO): YES